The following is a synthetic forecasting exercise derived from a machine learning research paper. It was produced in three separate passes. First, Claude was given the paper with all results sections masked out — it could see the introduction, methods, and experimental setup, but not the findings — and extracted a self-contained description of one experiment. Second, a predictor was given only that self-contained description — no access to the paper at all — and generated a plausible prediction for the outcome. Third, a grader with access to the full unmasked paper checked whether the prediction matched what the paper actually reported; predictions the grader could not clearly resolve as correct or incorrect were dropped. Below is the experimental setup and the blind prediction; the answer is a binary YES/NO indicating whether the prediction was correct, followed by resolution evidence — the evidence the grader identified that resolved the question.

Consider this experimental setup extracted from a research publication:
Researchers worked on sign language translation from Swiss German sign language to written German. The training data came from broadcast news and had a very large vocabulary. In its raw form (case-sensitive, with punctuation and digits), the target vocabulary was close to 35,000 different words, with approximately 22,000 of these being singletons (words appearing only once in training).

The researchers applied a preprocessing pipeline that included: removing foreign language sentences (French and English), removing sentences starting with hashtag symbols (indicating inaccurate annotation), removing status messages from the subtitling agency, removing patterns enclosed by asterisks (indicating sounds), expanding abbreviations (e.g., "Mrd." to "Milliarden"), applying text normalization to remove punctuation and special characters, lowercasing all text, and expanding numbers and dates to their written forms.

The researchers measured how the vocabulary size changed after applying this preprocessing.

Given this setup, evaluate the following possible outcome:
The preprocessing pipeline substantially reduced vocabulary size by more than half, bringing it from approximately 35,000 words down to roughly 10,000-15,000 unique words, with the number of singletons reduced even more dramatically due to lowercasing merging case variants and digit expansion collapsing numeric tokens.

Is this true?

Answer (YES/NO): NO